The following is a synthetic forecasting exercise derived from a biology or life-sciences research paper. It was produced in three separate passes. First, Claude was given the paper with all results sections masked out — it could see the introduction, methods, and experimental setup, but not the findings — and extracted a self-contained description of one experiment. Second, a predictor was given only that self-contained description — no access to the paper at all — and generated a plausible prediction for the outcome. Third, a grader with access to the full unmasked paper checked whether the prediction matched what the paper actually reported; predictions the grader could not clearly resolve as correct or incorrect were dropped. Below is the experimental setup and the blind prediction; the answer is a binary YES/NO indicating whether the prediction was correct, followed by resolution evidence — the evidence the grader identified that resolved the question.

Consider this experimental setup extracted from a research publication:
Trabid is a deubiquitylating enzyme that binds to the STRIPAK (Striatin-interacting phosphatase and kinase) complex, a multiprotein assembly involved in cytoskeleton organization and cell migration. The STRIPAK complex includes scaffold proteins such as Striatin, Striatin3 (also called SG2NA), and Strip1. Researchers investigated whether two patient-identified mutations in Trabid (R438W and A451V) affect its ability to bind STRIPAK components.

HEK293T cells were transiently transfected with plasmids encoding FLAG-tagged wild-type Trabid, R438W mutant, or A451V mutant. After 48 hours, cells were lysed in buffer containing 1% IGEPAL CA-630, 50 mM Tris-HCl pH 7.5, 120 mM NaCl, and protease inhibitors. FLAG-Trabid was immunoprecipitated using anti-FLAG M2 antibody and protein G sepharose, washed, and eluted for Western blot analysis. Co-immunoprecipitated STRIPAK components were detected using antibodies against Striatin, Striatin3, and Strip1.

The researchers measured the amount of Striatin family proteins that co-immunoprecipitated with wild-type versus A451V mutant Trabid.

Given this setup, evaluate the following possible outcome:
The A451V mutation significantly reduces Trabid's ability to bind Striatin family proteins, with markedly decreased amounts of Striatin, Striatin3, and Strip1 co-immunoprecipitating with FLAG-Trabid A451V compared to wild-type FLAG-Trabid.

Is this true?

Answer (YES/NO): YES